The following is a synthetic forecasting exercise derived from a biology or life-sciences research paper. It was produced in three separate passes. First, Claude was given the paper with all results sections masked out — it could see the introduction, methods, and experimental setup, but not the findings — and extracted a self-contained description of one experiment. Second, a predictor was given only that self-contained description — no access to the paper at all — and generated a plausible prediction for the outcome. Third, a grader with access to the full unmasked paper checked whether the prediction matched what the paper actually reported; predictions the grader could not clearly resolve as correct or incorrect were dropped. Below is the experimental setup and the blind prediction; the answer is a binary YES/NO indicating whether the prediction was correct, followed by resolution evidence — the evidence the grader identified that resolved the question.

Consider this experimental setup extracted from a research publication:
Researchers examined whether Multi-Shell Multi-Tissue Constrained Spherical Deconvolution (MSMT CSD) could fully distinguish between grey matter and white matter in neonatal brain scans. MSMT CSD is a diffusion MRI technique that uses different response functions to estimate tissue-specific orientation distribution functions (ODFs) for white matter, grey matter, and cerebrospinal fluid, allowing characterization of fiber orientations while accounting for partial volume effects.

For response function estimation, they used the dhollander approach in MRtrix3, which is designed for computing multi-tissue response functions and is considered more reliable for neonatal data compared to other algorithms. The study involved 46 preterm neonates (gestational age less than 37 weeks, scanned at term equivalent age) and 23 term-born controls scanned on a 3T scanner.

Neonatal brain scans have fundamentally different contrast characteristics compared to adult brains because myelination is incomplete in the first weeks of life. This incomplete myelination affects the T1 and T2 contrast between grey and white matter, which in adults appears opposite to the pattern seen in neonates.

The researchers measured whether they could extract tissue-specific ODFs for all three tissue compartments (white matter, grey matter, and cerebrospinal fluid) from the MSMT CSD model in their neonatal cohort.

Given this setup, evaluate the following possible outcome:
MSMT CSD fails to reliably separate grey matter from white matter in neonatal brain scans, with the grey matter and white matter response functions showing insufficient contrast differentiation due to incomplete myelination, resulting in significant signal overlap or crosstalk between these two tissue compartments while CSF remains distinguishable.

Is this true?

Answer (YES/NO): YES